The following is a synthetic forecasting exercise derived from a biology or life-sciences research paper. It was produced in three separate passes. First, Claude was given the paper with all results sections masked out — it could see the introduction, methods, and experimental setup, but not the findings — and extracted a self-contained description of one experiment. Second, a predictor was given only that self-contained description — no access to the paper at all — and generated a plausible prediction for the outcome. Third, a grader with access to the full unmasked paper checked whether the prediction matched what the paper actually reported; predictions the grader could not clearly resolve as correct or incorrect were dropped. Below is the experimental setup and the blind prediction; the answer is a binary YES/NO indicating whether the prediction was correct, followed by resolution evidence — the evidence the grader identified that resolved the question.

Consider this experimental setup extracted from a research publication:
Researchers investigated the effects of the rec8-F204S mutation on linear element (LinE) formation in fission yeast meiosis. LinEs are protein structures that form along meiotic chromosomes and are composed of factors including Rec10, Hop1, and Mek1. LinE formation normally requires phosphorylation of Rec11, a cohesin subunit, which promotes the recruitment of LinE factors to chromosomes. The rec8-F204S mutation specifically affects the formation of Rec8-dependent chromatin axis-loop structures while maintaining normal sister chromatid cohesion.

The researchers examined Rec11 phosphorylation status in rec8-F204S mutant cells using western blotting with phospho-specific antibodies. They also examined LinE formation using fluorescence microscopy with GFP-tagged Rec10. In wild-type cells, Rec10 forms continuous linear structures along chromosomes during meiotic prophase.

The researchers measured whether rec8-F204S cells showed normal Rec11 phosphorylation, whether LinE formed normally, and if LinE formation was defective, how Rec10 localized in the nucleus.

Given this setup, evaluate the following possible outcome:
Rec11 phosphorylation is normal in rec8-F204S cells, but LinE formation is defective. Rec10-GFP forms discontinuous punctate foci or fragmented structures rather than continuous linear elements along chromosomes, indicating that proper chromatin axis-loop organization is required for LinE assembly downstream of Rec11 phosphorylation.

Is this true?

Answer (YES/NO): YES